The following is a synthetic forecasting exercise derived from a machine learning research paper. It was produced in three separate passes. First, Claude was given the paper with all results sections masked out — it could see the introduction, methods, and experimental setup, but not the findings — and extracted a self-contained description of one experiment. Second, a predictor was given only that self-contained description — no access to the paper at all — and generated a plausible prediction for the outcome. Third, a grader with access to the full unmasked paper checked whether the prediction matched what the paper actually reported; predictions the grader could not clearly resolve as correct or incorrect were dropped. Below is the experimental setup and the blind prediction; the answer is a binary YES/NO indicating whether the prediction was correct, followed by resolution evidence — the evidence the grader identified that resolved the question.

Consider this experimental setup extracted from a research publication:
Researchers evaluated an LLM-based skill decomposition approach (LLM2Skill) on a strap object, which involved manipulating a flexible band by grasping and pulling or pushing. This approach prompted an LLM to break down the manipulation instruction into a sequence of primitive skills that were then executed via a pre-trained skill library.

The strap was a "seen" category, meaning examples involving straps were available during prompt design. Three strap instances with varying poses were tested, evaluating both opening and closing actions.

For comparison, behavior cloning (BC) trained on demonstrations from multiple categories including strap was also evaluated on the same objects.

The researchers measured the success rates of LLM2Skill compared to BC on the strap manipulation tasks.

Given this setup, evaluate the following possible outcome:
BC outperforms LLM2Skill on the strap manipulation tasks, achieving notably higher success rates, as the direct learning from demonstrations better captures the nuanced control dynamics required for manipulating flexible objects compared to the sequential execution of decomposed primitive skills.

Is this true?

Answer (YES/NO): YES